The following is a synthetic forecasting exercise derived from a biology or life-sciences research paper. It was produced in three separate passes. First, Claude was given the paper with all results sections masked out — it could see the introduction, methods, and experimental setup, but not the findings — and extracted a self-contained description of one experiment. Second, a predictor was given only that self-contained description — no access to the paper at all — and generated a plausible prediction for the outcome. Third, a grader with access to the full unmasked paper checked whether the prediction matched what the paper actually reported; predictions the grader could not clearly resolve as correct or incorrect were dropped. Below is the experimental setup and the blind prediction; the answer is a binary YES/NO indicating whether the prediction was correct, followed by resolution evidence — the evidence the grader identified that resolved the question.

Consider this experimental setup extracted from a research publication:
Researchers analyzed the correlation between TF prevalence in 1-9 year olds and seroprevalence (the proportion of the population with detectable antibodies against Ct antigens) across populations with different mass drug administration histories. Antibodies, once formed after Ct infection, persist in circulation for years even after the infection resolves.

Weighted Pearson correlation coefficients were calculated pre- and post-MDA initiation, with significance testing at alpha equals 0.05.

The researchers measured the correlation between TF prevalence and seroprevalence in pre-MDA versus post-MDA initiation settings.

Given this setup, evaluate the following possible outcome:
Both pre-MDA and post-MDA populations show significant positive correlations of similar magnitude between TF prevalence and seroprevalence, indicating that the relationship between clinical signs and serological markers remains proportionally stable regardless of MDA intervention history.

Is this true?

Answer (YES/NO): NO